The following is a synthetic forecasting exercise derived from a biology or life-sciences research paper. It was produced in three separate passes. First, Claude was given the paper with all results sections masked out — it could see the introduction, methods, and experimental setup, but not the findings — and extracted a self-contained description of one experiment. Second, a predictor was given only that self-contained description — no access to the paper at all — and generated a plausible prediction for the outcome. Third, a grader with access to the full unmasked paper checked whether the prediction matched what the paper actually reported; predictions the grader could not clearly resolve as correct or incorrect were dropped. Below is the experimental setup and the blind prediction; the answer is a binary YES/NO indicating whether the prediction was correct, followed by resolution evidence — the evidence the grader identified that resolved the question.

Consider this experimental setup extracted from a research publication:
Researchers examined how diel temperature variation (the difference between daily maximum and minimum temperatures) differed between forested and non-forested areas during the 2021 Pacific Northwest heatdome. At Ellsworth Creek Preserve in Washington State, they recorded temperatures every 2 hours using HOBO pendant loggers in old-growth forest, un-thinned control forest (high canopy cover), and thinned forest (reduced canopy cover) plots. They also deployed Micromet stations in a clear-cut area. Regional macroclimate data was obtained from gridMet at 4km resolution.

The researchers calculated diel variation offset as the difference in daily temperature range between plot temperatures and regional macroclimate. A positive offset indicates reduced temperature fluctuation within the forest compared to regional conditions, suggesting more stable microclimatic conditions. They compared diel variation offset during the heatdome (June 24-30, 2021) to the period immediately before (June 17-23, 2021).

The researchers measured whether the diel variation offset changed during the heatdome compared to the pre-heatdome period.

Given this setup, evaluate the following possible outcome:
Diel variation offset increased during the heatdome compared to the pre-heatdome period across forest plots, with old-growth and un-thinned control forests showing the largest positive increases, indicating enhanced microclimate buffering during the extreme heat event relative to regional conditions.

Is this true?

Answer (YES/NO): NO